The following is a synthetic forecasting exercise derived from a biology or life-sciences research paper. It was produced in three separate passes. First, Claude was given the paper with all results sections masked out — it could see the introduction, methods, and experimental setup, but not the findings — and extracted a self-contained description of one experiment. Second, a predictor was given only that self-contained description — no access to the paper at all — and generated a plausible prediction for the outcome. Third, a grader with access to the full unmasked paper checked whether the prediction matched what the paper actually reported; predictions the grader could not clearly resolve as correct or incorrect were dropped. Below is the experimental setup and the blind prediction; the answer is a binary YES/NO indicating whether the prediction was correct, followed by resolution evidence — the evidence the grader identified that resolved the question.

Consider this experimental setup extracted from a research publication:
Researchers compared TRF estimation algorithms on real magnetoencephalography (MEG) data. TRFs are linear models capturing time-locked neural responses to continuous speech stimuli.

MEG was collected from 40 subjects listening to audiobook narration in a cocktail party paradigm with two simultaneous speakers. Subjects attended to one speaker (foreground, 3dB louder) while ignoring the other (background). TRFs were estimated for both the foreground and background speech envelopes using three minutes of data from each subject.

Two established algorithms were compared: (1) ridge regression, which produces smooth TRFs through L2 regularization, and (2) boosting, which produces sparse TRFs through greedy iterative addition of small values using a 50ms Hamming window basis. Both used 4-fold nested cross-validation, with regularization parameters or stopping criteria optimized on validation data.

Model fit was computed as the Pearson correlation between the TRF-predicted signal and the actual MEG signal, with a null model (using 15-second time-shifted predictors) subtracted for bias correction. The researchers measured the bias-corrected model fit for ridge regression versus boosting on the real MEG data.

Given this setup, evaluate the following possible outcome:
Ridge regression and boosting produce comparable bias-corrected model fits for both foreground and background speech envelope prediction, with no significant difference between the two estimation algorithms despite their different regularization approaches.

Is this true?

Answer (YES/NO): NO